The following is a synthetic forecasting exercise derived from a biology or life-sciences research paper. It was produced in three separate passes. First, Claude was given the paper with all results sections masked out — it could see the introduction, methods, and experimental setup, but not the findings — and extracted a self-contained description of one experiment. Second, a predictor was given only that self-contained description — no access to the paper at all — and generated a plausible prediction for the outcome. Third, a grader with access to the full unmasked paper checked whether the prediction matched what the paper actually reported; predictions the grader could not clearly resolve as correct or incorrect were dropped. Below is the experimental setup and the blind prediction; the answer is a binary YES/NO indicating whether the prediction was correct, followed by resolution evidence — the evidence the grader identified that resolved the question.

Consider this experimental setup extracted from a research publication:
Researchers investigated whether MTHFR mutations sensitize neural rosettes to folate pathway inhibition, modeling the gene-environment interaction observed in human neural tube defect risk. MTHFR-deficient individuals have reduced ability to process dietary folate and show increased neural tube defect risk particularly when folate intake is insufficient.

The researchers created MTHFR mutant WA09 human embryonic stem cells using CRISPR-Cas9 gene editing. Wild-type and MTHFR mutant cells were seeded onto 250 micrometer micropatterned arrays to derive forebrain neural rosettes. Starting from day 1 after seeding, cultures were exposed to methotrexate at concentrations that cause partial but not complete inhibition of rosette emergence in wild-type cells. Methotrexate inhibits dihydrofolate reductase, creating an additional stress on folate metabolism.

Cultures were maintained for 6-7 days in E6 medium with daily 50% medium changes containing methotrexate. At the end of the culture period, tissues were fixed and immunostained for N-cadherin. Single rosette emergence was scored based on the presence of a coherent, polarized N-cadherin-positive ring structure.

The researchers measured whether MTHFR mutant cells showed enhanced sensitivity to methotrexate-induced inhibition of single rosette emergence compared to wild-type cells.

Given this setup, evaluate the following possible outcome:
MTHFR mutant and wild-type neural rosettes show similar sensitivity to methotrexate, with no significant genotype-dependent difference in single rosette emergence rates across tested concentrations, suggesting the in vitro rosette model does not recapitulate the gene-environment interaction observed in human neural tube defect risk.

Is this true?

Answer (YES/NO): NO